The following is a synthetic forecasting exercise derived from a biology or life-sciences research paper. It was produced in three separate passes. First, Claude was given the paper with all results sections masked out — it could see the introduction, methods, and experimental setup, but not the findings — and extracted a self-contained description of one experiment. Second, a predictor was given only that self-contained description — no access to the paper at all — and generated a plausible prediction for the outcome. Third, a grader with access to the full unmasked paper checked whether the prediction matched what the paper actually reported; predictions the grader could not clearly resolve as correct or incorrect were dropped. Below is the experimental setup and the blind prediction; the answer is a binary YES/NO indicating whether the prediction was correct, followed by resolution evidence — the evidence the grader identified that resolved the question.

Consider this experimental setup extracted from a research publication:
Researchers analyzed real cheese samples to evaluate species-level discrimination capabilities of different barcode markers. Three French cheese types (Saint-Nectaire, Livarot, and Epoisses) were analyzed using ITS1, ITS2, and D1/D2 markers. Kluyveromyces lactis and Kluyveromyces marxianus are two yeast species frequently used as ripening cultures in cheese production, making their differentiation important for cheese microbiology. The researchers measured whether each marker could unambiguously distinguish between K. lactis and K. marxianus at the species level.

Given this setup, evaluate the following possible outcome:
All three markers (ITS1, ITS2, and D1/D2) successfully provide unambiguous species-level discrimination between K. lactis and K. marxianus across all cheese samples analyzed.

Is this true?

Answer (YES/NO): NO